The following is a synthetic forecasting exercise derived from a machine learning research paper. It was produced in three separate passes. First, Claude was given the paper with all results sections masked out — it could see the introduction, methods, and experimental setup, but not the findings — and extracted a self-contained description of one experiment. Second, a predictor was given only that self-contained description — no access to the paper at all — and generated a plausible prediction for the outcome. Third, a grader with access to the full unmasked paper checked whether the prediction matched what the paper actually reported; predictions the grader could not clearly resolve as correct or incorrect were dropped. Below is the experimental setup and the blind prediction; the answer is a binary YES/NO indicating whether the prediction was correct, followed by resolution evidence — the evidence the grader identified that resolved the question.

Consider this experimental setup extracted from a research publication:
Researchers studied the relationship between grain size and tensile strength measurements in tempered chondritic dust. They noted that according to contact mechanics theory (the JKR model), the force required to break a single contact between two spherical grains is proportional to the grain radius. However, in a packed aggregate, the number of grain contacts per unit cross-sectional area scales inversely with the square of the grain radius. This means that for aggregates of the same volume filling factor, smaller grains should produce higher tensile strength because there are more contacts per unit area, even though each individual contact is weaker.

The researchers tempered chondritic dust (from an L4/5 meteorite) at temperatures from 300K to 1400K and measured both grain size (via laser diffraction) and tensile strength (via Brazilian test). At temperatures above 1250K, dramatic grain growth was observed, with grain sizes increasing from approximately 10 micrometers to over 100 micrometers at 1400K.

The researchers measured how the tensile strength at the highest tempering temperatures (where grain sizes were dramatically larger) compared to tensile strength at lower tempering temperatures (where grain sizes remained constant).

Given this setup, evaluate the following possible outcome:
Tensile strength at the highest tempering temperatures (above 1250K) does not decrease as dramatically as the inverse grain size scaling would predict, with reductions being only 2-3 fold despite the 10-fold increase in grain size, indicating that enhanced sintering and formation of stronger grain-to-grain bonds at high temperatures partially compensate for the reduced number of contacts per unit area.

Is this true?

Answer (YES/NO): NO